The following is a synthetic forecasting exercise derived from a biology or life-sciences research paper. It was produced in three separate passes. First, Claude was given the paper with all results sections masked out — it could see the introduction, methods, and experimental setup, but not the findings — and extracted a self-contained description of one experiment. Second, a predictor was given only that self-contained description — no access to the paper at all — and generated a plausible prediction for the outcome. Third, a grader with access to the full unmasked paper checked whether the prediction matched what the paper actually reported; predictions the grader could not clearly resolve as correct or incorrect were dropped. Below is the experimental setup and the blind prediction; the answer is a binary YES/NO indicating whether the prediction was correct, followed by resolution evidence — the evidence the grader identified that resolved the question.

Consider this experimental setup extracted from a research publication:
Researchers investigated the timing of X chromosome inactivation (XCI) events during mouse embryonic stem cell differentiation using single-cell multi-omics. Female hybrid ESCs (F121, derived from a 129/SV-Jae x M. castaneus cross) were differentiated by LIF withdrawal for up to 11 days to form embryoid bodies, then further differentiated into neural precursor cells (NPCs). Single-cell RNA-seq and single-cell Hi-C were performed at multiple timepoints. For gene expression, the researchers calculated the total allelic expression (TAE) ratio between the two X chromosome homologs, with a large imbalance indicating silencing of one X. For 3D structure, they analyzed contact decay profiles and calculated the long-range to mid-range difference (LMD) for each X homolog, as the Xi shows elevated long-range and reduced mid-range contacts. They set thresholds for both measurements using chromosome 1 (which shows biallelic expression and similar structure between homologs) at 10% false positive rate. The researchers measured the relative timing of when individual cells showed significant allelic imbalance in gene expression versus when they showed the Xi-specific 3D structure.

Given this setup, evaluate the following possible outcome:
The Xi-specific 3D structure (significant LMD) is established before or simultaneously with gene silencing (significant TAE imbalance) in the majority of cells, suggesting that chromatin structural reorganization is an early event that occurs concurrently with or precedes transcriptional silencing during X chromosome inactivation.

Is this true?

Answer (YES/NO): NO